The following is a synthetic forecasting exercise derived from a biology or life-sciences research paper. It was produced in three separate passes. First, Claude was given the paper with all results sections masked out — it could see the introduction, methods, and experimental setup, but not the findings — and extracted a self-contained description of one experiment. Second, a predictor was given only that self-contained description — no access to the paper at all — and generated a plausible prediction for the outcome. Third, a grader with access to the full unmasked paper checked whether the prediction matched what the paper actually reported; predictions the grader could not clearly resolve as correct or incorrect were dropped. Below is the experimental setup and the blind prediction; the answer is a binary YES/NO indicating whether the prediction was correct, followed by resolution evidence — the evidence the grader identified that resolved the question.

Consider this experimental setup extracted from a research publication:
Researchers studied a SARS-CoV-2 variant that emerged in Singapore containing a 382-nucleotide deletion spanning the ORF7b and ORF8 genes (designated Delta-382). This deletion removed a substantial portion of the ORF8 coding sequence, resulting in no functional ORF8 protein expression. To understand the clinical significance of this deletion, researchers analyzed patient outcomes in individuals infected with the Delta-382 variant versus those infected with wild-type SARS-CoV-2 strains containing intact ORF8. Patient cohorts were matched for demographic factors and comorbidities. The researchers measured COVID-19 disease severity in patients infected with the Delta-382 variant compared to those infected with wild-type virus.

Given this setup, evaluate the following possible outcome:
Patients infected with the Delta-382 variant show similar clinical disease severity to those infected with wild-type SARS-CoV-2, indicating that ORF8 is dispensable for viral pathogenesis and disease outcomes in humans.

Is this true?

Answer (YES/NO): NO